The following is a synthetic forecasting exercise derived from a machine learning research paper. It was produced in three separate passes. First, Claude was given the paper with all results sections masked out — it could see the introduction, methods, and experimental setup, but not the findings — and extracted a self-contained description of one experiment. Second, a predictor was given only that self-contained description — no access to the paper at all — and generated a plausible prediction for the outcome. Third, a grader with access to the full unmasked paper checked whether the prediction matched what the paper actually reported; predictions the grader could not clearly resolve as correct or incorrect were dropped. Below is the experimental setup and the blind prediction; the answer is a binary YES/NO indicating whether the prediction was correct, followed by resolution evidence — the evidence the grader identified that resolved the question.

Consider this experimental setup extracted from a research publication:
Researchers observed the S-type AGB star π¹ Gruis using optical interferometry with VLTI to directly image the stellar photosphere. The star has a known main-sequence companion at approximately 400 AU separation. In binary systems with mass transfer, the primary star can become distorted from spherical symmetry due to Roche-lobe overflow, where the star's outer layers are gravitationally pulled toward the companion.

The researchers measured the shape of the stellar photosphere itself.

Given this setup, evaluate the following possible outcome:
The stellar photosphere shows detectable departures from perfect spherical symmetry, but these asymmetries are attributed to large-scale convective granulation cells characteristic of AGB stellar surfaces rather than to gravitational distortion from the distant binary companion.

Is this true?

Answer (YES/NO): NO